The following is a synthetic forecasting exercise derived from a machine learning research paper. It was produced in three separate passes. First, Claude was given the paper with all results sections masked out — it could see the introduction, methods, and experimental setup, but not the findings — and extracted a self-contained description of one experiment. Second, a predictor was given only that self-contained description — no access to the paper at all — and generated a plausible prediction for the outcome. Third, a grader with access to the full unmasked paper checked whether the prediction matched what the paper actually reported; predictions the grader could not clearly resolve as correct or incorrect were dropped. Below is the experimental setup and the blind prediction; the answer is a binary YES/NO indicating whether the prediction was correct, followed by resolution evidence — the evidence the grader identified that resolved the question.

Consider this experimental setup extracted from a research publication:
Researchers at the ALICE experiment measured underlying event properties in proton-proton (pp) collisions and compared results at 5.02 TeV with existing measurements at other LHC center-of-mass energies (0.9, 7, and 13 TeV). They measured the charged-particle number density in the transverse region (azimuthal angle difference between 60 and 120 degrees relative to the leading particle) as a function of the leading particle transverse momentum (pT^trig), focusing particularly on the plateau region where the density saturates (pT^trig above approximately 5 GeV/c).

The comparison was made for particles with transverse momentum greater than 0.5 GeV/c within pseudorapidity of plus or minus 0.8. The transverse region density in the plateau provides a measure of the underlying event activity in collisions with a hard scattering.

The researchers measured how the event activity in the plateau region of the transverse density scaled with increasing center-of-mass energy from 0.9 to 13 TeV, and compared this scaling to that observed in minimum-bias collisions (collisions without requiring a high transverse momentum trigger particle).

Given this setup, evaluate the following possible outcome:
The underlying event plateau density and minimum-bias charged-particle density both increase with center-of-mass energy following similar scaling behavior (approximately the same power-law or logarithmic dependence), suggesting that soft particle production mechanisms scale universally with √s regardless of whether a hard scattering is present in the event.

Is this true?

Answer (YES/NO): NO